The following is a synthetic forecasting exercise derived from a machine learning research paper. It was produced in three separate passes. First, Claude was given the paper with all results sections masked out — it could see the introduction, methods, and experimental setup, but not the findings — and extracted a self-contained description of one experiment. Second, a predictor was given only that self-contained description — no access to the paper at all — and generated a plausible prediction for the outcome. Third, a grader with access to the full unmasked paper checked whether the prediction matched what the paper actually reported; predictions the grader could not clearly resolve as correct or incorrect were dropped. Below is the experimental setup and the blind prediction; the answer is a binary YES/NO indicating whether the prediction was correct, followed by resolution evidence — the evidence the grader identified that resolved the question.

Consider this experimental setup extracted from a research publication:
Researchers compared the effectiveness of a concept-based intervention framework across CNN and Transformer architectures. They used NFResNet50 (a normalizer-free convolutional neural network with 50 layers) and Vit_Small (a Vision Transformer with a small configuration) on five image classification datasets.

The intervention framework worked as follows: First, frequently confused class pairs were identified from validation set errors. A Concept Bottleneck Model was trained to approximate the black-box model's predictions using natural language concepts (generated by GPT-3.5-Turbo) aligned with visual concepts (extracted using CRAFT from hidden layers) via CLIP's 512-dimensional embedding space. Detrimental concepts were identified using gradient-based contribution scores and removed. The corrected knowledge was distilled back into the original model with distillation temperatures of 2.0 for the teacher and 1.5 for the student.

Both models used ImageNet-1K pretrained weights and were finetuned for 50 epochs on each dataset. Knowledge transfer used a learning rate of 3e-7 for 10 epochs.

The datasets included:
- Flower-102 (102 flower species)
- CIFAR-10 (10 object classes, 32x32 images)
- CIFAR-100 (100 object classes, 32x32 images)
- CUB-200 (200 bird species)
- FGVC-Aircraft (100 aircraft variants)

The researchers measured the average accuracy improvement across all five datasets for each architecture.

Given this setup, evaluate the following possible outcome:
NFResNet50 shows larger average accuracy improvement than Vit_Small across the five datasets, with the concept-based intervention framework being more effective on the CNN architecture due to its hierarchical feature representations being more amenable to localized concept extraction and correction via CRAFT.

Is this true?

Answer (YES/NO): NO